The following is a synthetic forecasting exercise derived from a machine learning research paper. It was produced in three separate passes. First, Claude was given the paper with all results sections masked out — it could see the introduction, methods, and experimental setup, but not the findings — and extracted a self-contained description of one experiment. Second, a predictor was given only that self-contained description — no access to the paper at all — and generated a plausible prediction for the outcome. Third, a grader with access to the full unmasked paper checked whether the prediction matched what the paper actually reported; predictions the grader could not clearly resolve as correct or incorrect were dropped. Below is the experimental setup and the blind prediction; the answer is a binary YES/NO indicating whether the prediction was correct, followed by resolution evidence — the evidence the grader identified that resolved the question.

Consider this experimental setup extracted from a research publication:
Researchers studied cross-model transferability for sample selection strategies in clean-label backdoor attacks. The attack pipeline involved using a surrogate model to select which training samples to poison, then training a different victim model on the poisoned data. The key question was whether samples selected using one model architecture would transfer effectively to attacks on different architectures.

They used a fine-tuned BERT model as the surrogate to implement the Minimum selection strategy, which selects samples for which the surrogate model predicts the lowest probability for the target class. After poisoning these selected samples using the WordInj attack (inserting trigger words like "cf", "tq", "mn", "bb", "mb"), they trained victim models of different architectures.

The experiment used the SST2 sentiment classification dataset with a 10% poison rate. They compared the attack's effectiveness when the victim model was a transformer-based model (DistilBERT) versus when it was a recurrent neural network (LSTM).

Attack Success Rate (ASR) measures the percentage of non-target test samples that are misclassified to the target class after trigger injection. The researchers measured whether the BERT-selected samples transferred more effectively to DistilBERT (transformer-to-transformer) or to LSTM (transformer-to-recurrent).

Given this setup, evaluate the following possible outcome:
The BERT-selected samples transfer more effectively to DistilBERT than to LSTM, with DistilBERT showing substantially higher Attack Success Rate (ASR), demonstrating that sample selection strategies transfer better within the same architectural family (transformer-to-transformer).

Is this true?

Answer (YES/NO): YES